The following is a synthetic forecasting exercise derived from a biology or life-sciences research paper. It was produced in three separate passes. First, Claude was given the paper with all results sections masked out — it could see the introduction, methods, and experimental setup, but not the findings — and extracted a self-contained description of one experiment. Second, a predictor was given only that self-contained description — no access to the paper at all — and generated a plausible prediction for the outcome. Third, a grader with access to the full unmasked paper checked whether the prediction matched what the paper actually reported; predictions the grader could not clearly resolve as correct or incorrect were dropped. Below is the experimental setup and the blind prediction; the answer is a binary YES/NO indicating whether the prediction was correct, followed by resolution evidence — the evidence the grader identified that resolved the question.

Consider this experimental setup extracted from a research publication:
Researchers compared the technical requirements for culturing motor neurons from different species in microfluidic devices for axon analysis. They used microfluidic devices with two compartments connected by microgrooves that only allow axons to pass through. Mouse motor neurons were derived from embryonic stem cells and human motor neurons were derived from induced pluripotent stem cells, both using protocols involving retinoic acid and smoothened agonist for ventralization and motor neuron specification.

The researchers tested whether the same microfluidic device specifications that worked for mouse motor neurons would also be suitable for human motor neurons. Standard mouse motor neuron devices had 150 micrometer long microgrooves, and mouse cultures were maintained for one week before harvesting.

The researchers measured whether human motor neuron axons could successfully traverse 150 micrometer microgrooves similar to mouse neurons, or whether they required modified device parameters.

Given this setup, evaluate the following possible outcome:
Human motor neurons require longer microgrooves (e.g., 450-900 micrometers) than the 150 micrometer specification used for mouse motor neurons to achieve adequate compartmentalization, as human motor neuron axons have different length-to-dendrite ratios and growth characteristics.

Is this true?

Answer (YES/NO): YES